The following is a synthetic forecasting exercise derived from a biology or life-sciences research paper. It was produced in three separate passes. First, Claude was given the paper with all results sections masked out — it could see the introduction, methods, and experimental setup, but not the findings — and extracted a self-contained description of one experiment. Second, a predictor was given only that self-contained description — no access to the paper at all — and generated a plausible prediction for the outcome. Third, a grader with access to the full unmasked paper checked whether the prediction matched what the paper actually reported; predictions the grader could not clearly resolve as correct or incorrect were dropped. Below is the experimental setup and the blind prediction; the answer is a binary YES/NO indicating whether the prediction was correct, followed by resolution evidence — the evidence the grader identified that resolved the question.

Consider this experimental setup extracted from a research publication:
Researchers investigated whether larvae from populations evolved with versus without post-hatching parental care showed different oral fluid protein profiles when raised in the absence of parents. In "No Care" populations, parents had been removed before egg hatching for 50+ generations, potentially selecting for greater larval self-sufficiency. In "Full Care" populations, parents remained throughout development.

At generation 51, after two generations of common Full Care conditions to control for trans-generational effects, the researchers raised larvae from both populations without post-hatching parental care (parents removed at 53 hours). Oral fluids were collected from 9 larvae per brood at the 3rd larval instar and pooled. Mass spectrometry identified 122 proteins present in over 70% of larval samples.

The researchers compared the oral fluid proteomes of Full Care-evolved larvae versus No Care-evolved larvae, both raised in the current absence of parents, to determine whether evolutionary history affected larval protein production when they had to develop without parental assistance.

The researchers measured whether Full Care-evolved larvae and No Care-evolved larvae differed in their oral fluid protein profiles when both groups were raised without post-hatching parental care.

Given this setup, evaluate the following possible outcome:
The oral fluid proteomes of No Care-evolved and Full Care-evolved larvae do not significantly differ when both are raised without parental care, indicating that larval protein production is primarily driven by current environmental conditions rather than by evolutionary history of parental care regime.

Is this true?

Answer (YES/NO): NO